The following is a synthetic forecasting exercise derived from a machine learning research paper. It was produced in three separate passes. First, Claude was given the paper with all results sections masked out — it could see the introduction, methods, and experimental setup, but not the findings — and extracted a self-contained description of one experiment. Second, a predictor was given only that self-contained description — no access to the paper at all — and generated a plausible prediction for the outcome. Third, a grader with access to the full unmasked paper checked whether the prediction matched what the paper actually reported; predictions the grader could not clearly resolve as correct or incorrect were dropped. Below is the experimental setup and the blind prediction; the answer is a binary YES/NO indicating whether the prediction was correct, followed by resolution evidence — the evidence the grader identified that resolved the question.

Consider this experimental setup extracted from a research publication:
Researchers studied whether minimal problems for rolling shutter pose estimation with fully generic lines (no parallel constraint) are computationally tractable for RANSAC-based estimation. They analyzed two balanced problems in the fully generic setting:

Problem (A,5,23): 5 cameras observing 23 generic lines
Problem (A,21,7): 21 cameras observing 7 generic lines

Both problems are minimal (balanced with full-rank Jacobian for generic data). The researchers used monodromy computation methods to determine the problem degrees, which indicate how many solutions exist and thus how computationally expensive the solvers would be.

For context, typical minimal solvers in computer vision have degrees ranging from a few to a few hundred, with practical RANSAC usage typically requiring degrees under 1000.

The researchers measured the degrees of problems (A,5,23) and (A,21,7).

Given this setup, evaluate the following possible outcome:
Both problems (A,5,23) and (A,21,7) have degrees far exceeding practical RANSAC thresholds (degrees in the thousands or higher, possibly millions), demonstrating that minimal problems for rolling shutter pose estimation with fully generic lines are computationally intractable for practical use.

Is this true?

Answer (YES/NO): YES